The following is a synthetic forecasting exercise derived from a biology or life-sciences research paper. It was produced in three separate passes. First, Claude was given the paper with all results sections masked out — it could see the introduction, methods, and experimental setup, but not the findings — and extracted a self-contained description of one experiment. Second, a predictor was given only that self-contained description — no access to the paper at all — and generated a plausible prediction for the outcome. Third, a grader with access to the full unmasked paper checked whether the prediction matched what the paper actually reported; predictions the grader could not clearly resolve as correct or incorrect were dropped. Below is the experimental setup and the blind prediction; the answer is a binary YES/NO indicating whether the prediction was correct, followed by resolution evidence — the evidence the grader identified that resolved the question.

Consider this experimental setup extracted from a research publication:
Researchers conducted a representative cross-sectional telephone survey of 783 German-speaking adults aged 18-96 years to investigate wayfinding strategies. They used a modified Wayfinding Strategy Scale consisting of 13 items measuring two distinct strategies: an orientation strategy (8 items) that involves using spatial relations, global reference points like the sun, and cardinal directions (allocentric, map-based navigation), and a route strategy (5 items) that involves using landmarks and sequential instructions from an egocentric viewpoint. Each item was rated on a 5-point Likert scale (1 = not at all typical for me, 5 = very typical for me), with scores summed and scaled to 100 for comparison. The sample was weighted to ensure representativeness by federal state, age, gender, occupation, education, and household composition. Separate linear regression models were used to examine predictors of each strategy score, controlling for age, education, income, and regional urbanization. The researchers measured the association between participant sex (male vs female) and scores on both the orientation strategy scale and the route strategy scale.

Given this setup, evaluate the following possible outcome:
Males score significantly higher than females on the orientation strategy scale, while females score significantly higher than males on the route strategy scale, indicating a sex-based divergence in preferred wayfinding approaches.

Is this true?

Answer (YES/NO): NO